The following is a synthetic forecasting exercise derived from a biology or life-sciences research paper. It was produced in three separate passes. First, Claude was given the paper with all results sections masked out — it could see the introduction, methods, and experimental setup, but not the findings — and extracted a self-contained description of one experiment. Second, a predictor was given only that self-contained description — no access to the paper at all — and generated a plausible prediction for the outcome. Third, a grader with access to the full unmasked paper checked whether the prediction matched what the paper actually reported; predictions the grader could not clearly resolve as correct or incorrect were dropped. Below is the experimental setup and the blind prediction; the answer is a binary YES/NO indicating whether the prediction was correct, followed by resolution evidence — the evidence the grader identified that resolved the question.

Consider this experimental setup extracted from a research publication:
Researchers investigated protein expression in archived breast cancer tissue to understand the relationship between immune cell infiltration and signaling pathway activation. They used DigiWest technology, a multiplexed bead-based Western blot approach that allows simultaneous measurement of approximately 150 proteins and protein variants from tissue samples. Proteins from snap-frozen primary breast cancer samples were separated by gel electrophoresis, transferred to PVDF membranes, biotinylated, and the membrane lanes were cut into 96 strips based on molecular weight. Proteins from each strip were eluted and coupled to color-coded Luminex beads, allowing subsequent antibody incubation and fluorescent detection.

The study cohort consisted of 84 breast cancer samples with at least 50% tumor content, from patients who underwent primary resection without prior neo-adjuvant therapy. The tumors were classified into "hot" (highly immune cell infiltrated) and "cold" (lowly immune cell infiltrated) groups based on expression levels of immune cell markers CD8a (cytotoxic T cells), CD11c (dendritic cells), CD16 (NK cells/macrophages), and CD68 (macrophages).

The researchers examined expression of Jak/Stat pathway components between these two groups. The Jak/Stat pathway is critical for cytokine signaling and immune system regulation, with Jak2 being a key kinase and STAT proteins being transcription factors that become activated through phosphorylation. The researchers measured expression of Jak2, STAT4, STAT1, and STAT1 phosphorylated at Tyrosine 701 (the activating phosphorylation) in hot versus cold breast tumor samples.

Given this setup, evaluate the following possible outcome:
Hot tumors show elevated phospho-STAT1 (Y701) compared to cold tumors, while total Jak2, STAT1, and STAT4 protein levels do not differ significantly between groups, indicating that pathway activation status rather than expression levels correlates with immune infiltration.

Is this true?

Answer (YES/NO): NO